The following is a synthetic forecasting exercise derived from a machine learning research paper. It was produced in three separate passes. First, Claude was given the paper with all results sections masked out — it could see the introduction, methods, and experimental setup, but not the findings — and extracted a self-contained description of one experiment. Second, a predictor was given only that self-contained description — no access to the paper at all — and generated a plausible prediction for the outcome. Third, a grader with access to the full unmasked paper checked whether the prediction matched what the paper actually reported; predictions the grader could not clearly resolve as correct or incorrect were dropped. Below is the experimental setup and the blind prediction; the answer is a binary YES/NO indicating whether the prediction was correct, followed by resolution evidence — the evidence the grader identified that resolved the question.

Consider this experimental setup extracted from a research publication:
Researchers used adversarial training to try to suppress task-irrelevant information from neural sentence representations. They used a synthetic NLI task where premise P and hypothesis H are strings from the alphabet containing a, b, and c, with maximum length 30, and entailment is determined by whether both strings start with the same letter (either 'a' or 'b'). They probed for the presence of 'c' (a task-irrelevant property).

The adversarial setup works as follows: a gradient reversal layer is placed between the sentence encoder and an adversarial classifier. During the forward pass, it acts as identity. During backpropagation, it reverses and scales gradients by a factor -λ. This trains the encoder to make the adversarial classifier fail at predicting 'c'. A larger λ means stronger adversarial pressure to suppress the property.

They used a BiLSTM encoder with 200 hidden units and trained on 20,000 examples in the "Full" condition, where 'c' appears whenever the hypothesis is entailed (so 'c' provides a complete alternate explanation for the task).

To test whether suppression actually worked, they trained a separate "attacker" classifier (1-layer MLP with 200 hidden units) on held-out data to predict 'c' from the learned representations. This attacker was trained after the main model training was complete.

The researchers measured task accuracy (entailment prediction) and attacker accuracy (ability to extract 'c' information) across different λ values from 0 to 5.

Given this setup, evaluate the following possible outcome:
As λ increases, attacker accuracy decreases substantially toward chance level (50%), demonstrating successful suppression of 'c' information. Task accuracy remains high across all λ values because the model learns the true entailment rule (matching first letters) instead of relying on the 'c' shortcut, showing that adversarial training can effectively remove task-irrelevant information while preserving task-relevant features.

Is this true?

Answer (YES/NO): NO